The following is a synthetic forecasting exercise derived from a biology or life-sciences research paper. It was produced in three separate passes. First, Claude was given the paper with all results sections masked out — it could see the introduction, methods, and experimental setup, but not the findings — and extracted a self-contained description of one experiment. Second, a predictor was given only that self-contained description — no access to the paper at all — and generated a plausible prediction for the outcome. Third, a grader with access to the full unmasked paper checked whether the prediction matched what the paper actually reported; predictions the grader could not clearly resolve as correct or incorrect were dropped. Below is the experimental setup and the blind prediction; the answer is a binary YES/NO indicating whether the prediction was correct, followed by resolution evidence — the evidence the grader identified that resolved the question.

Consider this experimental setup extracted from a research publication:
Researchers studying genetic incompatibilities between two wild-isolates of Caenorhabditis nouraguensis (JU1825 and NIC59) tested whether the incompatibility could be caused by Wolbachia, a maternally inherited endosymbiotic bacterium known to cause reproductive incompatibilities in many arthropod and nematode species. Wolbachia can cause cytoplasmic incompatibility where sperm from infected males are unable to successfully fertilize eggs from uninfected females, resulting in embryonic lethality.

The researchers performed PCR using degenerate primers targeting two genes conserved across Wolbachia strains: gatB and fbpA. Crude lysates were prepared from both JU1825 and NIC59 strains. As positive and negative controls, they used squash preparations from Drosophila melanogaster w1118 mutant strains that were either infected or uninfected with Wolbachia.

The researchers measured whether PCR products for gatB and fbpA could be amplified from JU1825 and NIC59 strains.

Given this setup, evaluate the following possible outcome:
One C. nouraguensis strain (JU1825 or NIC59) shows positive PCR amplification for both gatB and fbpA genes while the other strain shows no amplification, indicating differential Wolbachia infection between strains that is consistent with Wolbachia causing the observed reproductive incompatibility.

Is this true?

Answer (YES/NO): NO